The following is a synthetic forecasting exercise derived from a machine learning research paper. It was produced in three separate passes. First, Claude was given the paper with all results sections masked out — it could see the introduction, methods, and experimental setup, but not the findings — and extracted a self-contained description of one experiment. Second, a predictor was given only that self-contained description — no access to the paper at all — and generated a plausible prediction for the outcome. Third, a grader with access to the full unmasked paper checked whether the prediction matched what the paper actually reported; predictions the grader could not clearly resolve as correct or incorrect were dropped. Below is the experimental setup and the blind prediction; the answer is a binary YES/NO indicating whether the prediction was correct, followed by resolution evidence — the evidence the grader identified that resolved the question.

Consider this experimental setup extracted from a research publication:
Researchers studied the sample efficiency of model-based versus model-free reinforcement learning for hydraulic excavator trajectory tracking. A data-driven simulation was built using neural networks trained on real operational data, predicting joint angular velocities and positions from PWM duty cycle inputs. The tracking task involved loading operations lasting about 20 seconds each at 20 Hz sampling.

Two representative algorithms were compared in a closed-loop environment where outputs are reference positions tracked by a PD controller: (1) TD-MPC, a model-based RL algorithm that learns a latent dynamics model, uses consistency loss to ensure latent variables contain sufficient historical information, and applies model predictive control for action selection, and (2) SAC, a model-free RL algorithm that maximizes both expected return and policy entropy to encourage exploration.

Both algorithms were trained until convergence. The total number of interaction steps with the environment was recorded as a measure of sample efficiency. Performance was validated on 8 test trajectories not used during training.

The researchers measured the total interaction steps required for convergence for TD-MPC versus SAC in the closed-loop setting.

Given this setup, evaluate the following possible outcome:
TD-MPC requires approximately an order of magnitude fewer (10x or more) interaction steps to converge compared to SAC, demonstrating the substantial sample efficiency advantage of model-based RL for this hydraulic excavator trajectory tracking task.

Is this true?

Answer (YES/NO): NO